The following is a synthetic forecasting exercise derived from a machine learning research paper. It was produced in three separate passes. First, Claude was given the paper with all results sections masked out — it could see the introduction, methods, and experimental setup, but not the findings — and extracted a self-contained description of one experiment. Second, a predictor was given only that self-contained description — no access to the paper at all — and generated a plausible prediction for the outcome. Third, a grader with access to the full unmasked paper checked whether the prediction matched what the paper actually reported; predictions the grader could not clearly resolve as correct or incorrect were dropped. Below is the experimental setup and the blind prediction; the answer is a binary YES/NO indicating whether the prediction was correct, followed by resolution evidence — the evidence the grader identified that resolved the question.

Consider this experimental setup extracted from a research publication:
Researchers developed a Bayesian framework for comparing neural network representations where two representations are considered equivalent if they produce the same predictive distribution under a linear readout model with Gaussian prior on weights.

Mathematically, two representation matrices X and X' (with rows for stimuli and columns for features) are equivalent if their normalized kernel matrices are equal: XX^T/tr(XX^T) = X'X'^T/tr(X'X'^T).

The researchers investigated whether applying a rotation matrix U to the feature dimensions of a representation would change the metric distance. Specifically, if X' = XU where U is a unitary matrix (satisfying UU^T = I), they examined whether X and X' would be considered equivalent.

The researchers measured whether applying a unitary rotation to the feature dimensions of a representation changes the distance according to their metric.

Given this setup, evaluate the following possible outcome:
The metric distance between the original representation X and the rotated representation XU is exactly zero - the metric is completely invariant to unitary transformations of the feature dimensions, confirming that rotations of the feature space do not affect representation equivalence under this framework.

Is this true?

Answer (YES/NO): YES